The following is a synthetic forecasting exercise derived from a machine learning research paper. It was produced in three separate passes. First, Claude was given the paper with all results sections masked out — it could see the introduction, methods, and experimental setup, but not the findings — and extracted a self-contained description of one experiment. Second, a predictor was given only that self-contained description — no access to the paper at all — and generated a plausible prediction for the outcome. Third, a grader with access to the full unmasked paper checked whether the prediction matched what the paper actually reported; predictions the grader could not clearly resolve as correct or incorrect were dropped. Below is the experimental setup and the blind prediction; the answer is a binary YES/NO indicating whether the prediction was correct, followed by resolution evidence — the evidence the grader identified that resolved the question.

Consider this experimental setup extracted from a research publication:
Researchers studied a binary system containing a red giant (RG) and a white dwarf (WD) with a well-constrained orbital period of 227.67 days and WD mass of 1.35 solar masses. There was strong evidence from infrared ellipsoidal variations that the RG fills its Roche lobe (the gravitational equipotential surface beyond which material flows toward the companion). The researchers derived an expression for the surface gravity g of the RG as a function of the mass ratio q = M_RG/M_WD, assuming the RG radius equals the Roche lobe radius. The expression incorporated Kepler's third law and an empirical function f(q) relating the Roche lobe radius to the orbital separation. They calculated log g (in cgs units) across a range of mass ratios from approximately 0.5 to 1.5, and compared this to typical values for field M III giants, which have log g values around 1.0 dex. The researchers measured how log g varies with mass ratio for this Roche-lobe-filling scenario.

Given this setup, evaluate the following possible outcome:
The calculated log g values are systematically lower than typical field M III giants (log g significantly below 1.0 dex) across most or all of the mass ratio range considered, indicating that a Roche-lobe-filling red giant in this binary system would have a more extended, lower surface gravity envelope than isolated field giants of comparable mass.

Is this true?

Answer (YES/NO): NO